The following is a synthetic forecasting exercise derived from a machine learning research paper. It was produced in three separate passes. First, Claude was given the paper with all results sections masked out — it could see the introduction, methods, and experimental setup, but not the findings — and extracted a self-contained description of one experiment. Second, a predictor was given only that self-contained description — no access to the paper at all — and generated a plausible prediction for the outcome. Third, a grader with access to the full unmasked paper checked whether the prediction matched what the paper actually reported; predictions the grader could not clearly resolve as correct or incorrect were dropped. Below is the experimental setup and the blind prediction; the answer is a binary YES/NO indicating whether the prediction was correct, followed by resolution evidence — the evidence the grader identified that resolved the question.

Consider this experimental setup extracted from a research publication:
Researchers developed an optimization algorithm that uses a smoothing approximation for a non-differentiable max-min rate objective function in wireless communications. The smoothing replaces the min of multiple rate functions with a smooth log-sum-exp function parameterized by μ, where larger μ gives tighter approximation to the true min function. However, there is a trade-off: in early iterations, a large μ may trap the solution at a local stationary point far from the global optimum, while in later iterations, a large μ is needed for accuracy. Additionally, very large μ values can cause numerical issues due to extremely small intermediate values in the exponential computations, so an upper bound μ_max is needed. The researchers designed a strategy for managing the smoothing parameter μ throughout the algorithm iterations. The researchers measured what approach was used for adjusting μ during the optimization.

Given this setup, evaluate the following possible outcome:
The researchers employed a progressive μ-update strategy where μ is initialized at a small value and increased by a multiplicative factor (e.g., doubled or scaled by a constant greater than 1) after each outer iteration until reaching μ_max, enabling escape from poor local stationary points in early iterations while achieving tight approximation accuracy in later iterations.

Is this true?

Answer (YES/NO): YES